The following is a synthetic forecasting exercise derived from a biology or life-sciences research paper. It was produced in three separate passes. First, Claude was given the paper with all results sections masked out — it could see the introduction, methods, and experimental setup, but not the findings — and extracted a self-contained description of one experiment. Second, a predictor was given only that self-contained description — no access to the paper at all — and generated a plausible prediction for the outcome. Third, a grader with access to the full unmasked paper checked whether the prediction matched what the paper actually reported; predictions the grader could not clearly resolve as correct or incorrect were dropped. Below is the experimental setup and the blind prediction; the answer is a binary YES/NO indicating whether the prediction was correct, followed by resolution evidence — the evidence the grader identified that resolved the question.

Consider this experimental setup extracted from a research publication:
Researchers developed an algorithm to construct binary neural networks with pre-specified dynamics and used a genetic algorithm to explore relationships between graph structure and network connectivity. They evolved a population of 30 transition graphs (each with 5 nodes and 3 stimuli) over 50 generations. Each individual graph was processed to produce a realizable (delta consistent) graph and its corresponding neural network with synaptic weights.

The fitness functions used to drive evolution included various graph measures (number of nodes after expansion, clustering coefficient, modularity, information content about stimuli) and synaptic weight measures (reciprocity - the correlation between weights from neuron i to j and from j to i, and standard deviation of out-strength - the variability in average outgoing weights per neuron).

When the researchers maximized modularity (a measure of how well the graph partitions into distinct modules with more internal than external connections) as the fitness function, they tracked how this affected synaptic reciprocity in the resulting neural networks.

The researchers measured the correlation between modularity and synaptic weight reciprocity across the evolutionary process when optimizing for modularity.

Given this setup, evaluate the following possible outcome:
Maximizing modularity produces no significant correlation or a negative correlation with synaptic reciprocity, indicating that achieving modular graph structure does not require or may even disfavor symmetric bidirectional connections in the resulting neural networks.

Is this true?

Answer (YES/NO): NO